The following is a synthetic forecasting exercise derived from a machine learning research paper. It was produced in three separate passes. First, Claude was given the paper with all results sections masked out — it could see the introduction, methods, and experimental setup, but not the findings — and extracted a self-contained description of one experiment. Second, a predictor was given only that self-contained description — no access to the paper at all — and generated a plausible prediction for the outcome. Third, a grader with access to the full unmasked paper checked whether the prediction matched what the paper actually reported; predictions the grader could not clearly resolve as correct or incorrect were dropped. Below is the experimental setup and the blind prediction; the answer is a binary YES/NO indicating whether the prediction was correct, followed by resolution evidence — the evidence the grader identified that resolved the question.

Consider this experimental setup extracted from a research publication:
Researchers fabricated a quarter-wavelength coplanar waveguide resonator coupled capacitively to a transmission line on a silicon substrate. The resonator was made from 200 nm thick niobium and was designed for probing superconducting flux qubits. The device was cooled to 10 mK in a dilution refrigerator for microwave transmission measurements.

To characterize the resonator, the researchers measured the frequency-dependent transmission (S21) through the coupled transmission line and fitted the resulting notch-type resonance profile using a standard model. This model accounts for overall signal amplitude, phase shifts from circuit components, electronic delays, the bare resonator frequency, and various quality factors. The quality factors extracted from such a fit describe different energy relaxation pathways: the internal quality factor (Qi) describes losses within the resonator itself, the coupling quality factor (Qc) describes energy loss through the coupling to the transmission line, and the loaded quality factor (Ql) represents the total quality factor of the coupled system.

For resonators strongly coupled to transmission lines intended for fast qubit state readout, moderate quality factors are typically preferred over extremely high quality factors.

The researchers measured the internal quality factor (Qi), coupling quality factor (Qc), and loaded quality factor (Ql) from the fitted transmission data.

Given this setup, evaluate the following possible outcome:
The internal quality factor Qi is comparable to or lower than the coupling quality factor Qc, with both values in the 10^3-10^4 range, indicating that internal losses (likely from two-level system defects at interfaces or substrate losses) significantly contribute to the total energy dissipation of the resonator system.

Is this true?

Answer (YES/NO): YES